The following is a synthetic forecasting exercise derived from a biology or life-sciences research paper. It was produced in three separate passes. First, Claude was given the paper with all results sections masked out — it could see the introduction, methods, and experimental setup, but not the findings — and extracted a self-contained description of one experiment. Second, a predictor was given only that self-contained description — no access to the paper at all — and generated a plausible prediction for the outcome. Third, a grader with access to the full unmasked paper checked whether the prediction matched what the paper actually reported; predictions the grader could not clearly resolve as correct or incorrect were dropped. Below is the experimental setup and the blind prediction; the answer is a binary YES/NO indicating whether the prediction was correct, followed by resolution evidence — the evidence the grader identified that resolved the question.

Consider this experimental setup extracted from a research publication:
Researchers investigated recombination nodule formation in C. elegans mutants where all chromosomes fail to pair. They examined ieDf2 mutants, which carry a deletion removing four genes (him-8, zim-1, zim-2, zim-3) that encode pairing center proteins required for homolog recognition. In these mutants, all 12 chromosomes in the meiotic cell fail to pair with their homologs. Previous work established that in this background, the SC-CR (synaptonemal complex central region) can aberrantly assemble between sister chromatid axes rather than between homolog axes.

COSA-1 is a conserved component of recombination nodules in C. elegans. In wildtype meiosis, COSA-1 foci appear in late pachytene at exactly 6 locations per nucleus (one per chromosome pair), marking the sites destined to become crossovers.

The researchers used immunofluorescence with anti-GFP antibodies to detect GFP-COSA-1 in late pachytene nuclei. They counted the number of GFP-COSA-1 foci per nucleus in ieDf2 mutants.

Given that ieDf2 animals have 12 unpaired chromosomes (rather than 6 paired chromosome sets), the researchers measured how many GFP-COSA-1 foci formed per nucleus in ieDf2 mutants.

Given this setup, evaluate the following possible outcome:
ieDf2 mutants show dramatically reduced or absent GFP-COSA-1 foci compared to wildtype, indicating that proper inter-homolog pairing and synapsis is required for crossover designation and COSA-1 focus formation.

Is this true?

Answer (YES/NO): NO